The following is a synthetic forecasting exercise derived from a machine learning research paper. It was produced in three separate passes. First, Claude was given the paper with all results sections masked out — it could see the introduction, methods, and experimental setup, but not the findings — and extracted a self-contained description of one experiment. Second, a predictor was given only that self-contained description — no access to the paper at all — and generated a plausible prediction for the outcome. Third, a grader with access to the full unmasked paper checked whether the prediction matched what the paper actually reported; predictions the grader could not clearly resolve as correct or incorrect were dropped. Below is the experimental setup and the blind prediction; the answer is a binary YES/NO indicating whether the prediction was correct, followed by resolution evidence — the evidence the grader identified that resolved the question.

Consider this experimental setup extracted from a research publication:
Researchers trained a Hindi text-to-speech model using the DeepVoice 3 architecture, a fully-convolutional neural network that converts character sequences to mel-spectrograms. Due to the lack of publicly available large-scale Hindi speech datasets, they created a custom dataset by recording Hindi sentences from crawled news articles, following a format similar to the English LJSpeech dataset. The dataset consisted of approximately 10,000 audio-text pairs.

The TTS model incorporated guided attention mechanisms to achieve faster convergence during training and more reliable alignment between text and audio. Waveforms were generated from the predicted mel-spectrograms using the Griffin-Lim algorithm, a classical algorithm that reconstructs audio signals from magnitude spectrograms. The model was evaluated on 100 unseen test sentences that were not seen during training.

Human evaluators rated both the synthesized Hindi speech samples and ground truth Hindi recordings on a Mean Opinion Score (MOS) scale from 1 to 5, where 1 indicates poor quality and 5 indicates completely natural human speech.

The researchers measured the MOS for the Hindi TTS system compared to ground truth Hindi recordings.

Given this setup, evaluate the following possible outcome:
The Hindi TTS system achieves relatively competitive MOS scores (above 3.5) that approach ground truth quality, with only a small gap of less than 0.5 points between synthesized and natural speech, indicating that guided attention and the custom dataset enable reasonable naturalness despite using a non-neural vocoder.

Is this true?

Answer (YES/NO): NO